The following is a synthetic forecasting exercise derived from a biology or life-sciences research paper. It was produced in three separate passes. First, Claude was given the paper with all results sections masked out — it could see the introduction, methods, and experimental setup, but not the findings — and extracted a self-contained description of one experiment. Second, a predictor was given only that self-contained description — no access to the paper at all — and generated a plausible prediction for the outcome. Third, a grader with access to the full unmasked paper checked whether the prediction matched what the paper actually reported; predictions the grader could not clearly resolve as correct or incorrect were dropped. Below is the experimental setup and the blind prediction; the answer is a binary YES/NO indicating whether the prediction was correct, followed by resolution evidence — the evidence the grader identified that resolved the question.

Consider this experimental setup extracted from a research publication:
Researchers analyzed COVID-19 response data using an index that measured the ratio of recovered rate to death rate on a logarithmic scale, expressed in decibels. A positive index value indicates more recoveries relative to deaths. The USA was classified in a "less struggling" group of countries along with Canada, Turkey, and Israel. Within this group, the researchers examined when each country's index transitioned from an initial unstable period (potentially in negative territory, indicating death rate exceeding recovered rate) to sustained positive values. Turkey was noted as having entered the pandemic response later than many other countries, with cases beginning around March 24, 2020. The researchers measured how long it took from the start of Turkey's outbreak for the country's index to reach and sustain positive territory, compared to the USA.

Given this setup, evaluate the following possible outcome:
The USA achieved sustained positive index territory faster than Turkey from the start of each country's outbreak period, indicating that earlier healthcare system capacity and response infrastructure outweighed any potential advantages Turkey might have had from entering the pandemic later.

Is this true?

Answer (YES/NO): NO